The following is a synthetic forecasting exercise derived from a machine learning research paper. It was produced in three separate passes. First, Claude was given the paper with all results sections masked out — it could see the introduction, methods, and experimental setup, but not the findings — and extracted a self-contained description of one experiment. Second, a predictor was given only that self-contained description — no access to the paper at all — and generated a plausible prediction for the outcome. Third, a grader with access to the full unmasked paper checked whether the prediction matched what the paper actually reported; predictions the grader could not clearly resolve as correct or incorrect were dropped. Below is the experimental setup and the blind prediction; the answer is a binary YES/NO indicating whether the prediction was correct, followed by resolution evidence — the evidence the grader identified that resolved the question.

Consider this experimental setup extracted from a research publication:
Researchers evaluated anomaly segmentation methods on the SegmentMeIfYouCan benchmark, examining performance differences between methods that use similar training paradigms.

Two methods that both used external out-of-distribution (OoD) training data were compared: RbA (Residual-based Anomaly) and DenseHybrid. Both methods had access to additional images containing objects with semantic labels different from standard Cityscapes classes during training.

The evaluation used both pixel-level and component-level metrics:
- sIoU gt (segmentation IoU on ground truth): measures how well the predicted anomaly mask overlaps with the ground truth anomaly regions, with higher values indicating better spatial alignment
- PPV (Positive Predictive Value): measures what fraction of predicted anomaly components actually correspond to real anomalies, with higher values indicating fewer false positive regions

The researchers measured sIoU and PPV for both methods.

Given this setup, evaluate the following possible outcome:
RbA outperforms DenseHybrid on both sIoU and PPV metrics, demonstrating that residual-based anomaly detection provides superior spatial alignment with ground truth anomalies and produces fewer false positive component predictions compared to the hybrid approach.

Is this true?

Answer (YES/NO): YES